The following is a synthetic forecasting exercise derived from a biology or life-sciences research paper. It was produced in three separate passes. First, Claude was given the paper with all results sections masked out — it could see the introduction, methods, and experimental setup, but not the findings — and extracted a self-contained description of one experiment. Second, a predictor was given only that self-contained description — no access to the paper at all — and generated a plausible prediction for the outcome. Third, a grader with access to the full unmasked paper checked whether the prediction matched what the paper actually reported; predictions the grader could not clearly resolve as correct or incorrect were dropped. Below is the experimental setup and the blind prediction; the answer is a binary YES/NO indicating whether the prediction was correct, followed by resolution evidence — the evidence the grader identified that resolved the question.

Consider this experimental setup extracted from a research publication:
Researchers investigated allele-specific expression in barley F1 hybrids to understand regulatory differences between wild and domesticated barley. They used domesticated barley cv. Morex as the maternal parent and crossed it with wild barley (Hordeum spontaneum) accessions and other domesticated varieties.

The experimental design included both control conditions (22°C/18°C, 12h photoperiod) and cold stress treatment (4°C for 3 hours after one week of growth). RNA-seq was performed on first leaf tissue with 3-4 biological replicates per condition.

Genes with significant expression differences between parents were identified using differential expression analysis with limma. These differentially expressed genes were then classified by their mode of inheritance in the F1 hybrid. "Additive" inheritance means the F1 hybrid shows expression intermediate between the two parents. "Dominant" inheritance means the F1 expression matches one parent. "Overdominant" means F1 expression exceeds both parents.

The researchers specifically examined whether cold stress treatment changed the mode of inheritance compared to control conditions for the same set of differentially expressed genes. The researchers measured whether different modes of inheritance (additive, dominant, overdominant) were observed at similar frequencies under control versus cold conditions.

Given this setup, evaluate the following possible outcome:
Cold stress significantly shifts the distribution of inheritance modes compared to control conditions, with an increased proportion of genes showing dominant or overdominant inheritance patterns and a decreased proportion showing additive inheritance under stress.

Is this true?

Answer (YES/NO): NO